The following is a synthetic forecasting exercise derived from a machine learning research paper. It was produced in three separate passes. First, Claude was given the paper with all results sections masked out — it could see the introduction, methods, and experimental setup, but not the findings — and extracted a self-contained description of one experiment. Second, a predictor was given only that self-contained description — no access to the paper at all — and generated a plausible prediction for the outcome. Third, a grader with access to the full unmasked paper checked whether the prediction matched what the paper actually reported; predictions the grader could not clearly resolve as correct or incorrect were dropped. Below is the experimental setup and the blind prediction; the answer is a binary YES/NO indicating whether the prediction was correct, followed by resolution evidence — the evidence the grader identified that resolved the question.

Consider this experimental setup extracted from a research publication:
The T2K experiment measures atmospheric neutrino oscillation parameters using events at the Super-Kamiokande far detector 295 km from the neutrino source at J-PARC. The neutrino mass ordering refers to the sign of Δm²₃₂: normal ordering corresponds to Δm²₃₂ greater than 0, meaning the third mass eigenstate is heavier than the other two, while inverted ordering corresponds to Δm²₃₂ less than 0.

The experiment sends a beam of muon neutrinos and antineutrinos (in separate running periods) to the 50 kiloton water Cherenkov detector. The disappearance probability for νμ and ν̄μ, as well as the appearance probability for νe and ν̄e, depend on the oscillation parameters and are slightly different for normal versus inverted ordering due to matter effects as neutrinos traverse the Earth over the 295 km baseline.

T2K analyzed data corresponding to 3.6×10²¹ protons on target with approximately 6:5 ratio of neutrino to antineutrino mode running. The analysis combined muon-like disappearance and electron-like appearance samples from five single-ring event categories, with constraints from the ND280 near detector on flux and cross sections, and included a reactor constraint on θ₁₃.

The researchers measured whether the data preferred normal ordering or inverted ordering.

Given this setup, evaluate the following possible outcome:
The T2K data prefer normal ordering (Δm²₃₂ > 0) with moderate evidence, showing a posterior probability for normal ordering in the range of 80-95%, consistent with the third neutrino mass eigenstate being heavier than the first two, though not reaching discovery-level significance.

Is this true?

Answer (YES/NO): NO